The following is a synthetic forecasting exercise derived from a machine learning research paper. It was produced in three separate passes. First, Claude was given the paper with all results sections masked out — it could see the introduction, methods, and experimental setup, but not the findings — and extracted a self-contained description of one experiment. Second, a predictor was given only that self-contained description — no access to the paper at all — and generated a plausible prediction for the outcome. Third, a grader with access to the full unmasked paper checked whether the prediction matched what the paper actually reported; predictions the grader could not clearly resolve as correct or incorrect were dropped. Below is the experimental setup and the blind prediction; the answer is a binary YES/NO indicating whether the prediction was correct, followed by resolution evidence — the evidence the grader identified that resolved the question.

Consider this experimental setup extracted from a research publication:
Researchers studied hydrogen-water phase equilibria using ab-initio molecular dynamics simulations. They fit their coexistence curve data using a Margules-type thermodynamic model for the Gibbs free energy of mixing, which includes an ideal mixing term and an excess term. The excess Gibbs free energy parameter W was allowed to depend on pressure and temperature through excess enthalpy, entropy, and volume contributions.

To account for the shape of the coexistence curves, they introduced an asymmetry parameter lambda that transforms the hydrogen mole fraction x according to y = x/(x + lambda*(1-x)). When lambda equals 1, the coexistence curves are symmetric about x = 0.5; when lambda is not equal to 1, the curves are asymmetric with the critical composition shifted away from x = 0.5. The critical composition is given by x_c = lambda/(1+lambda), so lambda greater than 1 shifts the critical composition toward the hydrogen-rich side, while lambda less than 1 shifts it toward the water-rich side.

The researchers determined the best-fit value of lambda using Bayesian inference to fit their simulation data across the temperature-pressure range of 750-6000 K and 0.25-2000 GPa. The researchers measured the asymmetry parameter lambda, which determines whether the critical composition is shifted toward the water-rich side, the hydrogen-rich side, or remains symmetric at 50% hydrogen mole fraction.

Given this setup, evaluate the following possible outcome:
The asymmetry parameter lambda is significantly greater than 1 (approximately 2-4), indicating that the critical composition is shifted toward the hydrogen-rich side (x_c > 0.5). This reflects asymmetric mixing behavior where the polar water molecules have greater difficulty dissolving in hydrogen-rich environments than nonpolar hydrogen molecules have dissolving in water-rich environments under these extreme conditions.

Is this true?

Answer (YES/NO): YES